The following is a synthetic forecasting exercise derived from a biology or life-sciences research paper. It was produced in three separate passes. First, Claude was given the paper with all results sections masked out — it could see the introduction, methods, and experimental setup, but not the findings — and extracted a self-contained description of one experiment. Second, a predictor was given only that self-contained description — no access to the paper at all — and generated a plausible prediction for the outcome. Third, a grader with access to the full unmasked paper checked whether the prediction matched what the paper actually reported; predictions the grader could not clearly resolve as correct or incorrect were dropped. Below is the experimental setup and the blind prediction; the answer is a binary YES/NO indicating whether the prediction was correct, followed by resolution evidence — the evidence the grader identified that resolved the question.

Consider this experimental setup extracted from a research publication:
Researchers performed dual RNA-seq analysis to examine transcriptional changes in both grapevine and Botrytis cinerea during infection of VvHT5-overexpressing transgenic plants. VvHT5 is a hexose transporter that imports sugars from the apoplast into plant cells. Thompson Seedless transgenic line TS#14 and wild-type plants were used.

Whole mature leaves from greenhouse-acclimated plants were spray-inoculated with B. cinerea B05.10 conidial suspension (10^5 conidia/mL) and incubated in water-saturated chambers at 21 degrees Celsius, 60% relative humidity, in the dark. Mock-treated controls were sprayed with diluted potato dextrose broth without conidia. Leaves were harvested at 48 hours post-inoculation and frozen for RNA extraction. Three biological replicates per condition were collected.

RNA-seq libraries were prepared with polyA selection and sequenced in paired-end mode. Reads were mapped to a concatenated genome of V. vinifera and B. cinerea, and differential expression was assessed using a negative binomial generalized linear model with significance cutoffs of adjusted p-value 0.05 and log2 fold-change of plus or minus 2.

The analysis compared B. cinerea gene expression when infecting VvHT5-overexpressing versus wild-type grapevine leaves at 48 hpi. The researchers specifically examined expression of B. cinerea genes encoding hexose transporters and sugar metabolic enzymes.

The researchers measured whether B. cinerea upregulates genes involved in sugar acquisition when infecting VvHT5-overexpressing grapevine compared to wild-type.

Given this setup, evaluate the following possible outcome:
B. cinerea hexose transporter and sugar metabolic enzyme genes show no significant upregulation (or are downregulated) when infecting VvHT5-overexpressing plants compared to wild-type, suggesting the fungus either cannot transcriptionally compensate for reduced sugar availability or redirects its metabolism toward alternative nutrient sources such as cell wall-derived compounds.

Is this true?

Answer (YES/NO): NO